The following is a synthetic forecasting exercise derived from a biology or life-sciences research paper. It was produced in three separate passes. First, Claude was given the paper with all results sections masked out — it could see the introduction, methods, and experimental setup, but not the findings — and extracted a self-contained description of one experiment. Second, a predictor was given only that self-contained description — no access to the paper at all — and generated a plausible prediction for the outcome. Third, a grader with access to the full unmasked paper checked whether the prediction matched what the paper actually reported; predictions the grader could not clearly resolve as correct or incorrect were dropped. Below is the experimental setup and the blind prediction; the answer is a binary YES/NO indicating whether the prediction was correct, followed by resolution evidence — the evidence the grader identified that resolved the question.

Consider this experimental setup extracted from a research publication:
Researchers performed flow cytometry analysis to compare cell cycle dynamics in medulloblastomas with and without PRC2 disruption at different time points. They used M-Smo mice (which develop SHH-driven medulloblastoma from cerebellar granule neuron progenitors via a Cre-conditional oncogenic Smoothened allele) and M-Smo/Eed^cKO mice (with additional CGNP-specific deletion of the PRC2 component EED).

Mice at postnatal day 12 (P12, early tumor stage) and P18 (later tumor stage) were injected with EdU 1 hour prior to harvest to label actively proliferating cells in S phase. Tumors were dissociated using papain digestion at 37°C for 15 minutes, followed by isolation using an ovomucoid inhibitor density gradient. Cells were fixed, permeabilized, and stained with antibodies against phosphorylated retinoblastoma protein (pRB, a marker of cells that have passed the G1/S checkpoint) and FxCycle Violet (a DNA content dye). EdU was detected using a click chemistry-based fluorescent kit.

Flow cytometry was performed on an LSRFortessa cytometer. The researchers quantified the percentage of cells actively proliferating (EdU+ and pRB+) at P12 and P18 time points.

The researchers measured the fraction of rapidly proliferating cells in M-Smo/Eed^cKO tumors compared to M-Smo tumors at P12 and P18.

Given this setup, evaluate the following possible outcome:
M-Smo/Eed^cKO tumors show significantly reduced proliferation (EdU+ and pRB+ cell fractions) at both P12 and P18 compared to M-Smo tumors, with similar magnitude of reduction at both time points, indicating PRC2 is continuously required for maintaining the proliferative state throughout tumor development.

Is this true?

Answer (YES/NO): NO